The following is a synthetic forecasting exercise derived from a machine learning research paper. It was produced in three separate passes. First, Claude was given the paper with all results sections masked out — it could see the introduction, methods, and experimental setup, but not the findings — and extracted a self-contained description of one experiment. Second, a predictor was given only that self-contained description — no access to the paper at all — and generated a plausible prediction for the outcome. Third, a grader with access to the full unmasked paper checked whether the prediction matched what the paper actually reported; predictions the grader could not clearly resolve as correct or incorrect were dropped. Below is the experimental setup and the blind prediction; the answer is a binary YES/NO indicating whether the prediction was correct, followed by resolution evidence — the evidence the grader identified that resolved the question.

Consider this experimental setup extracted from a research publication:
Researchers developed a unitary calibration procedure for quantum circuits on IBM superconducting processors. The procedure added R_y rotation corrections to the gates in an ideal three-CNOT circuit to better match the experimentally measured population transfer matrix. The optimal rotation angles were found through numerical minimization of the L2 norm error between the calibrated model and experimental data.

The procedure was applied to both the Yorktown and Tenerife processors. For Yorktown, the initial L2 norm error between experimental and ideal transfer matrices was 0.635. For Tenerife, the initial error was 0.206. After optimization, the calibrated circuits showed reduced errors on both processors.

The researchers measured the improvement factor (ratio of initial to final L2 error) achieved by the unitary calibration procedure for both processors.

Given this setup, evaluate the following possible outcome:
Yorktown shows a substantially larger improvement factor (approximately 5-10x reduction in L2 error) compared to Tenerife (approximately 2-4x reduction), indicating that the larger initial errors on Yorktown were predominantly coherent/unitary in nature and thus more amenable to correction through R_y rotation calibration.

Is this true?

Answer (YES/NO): NO